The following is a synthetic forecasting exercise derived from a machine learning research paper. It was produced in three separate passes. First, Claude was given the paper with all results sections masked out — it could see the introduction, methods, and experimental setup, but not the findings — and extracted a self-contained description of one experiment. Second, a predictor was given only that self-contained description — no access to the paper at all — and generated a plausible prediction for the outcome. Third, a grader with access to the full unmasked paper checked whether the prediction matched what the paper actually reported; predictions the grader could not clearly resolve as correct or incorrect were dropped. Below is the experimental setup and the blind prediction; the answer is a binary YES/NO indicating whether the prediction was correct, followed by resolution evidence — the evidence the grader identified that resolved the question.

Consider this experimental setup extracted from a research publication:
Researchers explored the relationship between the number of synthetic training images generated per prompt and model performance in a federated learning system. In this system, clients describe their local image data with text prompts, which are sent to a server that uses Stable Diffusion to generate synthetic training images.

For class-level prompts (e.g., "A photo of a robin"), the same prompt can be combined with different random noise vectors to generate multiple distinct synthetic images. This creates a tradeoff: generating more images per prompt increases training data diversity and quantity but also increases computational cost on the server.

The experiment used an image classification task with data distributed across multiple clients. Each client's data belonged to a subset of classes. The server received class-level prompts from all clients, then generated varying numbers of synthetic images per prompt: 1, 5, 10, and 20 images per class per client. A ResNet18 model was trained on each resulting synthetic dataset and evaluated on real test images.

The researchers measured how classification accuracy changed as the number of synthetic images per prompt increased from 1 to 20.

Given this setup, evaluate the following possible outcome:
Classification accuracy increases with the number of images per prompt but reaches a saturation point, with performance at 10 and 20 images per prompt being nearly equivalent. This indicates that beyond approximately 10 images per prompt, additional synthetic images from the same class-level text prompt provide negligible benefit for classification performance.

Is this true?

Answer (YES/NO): NO